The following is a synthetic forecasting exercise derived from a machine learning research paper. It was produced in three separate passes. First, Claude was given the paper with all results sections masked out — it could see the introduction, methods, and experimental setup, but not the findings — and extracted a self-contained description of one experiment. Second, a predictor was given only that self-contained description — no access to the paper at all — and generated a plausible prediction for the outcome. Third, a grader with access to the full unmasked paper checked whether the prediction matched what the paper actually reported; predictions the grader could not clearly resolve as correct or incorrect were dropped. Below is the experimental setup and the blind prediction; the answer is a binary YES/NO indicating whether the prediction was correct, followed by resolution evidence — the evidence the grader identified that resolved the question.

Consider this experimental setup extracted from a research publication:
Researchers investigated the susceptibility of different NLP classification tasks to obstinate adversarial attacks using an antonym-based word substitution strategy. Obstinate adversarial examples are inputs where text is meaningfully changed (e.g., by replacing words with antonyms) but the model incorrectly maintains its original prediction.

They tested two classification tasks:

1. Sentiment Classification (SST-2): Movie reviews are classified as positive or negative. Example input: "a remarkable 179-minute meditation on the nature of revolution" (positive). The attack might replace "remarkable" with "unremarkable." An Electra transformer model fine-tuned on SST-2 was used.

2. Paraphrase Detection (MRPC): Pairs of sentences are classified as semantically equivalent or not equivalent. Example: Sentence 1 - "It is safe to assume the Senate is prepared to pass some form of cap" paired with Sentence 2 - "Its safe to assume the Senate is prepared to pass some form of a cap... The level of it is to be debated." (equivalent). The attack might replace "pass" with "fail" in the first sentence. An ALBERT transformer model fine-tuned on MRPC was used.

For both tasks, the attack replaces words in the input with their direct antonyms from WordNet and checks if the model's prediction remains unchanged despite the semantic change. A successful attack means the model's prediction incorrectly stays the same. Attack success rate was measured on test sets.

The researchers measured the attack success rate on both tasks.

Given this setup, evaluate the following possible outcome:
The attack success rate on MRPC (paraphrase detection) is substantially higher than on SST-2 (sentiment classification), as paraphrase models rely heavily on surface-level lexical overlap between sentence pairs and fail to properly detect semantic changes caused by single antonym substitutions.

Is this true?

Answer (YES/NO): NO